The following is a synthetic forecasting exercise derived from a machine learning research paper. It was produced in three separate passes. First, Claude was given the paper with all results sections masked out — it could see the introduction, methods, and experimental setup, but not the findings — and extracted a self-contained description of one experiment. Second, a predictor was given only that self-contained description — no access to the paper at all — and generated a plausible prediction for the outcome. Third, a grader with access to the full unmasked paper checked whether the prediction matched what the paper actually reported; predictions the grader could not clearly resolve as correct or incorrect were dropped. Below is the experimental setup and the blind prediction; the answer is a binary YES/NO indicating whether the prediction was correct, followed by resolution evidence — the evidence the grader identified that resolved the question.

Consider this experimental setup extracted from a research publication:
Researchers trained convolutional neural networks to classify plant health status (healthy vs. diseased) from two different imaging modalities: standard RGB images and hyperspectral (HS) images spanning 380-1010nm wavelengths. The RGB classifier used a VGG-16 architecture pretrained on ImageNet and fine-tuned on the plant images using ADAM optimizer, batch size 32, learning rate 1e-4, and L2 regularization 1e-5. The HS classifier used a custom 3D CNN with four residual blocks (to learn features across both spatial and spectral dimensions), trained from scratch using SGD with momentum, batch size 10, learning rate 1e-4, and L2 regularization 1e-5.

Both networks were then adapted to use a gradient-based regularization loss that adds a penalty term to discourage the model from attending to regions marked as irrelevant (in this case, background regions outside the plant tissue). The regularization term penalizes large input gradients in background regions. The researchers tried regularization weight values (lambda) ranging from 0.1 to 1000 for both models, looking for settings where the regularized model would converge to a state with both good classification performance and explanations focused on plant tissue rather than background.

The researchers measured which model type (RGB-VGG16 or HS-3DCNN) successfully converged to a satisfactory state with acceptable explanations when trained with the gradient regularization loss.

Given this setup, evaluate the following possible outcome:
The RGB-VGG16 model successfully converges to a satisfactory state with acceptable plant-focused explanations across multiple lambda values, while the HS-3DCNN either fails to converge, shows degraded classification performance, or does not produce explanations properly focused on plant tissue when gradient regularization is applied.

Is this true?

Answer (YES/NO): NO